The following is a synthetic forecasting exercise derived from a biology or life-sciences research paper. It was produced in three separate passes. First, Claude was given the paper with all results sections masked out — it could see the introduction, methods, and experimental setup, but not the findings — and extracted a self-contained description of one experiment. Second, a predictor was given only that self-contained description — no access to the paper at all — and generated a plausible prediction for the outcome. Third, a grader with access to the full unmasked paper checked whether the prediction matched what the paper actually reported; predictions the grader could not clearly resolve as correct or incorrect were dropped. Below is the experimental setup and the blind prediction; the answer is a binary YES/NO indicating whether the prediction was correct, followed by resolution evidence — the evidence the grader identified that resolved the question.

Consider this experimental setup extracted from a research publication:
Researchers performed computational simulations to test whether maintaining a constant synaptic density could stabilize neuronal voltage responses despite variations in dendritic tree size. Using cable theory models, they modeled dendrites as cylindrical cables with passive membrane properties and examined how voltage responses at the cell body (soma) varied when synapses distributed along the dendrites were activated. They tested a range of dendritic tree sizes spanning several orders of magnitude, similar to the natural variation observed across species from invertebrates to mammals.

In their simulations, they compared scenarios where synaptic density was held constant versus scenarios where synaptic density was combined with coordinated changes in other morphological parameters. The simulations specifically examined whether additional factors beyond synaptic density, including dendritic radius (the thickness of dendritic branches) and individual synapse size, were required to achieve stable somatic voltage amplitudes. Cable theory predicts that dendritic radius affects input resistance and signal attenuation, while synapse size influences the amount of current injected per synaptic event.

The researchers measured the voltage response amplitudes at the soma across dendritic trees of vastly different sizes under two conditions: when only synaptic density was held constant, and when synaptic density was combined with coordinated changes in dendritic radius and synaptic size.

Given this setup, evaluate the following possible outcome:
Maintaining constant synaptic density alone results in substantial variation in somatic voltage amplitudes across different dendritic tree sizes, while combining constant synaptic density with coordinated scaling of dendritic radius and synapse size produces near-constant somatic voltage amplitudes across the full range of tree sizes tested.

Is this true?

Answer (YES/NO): YES